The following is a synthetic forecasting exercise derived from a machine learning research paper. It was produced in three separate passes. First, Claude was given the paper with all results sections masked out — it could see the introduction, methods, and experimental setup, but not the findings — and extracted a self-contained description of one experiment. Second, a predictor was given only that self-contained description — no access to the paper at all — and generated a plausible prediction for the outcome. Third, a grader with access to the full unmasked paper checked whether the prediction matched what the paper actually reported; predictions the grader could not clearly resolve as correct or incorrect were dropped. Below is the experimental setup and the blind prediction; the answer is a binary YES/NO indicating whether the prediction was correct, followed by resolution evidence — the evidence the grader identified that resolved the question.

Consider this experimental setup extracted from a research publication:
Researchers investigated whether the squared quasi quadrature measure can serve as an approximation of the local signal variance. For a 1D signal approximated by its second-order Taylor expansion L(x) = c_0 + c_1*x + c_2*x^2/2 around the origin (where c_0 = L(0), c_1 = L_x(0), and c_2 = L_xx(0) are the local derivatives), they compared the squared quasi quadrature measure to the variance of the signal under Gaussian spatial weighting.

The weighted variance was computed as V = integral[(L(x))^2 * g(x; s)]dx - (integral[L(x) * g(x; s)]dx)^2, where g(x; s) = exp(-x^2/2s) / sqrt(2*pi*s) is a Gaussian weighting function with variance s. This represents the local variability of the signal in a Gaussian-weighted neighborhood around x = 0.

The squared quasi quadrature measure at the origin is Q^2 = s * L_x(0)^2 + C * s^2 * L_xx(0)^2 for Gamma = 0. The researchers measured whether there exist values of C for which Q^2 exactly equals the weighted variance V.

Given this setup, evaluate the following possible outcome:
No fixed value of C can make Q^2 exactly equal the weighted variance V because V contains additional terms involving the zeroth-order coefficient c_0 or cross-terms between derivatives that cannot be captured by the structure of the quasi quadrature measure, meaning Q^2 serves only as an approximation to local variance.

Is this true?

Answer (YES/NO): NO